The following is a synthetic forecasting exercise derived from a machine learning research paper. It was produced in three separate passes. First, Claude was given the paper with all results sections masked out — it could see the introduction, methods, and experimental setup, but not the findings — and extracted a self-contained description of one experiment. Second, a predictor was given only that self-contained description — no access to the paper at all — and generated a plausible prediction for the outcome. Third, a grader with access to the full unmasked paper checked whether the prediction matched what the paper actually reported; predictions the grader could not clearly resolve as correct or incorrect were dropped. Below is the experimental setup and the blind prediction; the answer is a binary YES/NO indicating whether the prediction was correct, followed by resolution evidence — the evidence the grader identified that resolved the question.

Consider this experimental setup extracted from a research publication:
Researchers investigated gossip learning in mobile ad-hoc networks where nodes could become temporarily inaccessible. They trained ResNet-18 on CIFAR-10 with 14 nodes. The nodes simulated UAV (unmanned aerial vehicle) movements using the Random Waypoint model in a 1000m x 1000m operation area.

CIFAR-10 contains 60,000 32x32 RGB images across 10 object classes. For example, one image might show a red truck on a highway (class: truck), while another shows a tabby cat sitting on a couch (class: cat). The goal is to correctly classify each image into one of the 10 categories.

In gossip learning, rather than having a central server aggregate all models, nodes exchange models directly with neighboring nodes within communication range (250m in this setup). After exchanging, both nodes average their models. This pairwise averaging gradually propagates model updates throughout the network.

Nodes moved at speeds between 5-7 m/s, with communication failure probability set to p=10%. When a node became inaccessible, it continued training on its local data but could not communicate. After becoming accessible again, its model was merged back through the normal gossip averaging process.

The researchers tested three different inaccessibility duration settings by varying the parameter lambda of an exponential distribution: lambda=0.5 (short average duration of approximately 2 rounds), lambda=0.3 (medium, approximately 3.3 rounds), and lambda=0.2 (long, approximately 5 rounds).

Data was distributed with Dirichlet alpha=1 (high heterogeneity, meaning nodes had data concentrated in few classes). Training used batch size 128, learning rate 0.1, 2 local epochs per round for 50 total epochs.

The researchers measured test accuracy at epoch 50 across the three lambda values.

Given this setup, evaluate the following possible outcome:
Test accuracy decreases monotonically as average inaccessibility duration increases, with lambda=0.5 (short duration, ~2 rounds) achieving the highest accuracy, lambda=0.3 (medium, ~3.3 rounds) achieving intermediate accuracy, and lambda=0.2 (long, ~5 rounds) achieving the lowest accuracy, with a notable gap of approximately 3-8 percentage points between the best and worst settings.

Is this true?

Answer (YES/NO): NO